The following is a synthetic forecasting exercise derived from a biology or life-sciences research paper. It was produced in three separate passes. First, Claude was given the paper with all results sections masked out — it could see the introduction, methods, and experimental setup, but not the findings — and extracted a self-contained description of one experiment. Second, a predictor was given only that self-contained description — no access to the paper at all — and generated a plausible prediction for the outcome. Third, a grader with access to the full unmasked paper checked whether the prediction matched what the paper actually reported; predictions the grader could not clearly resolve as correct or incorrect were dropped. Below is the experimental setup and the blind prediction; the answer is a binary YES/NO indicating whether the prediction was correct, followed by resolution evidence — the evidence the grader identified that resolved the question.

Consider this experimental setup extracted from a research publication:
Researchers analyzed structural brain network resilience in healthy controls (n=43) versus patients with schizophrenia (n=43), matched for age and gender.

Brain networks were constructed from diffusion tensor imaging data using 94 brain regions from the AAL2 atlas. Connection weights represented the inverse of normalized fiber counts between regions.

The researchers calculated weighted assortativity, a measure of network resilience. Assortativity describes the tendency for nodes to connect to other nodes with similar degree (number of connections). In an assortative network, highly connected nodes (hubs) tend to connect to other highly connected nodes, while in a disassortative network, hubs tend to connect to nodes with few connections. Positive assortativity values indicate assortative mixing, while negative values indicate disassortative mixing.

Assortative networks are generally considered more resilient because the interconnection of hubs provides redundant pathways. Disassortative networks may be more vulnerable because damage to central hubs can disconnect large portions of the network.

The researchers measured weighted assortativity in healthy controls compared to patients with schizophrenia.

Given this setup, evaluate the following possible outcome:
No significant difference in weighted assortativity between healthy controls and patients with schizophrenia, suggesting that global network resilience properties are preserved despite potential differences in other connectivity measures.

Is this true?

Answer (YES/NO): YES